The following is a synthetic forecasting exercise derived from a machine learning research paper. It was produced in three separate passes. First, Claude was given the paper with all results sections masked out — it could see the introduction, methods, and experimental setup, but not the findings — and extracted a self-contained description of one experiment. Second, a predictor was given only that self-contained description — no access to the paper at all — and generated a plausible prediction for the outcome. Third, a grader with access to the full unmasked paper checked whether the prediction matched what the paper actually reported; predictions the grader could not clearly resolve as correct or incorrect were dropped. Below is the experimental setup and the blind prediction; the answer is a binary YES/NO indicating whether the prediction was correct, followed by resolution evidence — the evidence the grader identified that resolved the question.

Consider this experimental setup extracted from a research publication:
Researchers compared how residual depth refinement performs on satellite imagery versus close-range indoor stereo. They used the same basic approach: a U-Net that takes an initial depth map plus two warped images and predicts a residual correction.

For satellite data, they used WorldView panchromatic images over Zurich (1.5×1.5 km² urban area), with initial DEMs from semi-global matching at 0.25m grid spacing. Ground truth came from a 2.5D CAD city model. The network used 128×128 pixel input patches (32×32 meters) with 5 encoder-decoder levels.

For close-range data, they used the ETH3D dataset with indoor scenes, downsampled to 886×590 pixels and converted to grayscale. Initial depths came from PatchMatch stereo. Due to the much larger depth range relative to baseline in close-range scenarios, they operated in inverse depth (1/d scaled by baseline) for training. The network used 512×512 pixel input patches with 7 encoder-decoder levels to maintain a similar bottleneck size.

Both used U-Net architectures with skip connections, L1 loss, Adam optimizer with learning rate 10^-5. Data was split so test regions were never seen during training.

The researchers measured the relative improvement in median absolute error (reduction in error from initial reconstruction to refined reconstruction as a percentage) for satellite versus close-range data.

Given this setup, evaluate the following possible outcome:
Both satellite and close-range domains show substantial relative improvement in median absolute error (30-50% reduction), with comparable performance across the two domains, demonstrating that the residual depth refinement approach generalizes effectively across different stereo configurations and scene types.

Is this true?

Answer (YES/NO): NO